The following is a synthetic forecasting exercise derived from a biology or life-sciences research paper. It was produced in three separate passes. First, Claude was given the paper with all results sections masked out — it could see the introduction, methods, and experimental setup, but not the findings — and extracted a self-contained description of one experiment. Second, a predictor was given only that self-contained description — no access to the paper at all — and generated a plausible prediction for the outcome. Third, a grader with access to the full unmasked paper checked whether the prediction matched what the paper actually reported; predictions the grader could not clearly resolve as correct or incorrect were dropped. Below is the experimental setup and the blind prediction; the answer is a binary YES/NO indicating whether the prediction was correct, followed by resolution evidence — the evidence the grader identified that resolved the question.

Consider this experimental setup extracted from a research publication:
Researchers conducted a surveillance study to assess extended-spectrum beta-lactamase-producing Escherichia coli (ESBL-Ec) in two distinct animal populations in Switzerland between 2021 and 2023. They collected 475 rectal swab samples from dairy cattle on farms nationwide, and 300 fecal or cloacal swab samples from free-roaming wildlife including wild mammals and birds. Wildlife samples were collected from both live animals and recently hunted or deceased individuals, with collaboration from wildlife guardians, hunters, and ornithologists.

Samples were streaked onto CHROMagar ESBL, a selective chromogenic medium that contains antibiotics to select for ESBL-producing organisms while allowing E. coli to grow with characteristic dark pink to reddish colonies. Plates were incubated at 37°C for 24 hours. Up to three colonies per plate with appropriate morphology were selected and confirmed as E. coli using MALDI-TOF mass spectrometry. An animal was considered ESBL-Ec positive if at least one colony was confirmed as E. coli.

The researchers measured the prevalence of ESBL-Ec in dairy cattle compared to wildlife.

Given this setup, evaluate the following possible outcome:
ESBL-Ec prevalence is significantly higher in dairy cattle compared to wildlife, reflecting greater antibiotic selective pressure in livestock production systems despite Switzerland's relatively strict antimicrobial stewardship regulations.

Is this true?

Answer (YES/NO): NO